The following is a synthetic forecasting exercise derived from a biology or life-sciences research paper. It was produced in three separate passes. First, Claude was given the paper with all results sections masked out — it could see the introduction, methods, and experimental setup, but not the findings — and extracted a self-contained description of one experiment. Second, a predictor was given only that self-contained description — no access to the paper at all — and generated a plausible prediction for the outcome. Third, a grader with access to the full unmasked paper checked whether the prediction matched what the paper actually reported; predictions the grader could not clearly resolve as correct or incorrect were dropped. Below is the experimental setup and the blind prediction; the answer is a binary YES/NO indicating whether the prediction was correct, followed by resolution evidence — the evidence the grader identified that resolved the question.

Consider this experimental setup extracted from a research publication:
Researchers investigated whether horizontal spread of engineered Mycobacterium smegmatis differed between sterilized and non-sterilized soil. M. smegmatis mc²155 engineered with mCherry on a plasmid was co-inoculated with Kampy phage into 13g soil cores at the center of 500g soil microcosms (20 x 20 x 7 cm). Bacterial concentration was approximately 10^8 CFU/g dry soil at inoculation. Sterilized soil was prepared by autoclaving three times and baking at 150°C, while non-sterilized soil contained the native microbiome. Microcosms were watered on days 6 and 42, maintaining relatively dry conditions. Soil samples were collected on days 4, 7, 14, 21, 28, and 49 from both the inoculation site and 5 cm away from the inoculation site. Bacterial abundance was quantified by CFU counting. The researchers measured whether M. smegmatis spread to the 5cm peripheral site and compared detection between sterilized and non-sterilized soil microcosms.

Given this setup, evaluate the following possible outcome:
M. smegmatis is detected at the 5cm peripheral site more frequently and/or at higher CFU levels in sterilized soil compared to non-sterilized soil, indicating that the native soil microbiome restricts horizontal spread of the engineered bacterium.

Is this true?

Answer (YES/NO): NO